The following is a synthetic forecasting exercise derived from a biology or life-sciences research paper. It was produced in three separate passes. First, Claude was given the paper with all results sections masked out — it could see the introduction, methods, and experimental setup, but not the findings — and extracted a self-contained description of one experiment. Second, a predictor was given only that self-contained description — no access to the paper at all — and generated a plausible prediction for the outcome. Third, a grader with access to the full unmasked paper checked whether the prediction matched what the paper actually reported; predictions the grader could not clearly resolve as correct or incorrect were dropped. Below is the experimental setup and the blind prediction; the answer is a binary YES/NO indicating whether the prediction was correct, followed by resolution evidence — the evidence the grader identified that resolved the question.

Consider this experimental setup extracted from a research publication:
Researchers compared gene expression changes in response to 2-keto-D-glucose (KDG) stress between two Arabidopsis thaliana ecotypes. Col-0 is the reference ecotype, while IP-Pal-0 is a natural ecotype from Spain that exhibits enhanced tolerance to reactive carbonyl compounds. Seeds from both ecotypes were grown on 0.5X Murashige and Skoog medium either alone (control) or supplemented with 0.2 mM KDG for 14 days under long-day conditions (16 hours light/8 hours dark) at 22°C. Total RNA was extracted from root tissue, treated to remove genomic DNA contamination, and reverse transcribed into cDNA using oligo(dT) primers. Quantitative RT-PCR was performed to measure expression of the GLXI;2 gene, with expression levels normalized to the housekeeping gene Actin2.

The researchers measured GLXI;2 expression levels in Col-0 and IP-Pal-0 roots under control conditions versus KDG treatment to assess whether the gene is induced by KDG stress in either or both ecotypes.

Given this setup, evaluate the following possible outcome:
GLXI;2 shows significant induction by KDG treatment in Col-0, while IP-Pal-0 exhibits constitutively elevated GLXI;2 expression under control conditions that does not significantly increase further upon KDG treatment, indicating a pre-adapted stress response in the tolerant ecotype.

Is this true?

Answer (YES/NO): NO